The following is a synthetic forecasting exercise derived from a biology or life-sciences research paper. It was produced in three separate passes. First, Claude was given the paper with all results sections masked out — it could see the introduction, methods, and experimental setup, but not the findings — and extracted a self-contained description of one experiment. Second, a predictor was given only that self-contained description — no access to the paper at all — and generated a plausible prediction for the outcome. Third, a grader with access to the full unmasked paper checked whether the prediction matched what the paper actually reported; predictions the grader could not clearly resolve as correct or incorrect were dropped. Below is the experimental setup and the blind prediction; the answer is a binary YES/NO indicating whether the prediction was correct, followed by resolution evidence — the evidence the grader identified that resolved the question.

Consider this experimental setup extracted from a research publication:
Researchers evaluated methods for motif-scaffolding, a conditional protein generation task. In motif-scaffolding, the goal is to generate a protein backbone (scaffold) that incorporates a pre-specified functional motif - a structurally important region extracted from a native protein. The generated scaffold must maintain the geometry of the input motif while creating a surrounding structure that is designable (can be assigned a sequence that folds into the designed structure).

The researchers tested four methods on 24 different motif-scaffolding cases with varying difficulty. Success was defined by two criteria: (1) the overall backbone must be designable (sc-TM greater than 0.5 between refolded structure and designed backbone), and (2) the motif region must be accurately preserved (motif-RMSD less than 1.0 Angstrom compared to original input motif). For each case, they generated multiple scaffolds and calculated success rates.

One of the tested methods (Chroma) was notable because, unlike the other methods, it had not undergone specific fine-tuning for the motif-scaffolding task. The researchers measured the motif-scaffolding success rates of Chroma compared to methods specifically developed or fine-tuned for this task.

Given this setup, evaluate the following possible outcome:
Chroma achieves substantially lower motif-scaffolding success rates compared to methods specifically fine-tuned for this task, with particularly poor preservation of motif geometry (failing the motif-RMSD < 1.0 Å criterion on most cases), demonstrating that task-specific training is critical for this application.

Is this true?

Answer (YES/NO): NO